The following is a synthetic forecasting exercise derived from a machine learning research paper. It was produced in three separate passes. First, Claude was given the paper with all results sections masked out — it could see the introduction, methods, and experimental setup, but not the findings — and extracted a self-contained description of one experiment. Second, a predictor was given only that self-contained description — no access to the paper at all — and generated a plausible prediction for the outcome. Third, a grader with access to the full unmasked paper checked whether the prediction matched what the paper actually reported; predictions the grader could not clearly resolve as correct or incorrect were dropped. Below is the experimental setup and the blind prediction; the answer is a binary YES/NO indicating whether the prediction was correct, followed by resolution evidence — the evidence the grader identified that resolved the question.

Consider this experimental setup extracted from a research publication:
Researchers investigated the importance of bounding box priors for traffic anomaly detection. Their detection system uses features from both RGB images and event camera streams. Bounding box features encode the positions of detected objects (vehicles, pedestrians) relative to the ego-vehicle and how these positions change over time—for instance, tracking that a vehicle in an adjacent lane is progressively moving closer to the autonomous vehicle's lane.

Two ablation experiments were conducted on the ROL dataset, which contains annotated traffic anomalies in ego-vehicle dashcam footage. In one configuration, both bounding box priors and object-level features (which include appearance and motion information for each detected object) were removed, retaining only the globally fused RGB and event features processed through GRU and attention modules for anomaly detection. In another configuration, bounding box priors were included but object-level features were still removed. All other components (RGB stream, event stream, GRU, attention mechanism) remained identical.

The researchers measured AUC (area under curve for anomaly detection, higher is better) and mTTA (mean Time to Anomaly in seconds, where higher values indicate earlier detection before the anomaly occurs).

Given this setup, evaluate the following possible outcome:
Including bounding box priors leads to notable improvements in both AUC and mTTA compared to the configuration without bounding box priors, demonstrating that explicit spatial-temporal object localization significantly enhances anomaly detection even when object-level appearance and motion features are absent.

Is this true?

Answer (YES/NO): YES